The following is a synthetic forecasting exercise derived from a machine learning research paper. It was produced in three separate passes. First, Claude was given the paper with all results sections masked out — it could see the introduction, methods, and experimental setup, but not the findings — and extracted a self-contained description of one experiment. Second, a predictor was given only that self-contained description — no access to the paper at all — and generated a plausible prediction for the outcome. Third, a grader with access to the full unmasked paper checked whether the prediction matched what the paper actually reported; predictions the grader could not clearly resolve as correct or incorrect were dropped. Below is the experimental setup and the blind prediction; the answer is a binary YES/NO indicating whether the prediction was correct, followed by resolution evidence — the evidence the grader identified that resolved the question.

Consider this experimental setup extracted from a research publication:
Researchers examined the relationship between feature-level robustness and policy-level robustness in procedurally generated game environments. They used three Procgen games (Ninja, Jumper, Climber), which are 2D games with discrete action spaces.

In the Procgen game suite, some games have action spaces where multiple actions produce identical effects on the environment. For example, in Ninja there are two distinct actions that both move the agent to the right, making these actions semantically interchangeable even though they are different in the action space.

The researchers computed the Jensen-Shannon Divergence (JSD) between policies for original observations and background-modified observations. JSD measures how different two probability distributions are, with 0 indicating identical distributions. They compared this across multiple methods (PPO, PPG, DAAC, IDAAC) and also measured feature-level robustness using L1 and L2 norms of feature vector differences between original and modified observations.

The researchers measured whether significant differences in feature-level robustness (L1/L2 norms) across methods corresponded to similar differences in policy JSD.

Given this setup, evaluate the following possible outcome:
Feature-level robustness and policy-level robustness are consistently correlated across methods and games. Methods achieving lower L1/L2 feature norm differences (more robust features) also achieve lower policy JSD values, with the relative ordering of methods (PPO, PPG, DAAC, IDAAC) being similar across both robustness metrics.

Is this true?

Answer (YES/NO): NO